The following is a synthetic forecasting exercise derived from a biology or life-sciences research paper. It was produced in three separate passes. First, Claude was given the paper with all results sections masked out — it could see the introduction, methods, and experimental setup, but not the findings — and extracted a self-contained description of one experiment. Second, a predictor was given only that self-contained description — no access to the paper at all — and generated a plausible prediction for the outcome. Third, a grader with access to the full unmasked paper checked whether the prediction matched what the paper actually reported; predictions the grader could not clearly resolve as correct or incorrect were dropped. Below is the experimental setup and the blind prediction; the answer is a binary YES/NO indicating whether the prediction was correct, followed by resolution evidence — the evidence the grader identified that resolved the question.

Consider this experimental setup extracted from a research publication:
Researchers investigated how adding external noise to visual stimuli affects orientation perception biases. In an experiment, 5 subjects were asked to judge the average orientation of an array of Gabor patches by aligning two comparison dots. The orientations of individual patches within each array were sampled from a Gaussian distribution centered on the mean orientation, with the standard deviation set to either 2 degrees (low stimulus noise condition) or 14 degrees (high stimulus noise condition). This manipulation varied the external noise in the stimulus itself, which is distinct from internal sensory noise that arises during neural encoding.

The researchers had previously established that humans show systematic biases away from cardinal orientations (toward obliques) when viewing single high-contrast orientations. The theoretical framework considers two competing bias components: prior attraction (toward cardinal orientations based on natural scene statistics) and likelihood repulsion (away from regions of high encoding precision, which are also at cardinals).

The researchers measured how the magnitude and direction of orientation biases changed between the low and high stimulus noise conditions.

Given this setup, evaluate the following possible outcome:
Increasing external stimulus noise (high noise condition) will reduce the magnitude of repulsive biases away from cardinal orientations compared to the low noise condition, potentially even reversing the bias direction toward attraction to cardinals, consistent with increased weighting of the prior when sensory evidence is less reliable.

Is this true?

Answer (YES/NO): YES